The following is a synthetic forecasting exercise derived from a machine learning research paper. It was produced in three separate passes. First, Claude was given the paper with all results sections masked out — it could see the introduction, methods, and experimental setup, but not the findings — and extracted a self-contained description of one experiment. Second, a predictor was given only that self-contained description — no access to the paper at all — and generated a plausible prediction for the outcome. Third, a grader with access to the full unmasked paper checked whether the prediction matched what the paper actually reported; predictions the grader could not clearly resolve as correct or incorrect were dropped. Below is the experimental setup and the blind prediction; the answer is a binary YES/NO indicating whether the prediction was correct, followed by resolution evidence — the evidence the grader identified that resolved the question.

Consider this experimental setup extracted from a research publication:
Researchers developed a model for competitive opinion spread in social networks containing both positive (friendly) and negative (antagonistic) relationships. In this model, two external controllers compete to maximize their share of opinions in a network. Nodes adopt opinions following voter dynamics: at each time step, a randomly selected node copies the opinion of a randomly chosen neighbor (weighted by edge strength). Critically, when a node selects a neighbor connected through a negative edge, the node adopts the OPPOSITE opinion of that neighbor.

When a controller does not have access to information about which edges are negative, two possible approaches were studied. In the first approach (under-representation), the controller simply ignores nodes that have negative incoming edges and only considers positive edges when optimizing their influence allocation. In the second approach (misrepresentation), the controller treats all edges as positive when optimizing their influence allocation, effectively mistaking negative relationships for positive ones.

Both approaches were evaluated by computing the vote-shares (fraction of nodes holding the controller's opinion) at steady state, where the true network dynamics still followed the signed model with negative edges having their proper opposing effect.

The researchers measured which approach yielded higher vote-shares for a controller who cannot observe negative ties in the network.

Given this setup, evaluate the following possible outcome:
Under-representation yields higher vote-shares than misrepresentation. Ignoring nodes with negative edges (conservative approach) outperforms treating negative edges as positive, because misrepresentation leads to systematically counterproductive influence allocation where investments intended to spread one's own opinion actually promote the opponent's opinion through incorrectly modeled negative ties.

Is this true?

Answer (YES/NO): YES